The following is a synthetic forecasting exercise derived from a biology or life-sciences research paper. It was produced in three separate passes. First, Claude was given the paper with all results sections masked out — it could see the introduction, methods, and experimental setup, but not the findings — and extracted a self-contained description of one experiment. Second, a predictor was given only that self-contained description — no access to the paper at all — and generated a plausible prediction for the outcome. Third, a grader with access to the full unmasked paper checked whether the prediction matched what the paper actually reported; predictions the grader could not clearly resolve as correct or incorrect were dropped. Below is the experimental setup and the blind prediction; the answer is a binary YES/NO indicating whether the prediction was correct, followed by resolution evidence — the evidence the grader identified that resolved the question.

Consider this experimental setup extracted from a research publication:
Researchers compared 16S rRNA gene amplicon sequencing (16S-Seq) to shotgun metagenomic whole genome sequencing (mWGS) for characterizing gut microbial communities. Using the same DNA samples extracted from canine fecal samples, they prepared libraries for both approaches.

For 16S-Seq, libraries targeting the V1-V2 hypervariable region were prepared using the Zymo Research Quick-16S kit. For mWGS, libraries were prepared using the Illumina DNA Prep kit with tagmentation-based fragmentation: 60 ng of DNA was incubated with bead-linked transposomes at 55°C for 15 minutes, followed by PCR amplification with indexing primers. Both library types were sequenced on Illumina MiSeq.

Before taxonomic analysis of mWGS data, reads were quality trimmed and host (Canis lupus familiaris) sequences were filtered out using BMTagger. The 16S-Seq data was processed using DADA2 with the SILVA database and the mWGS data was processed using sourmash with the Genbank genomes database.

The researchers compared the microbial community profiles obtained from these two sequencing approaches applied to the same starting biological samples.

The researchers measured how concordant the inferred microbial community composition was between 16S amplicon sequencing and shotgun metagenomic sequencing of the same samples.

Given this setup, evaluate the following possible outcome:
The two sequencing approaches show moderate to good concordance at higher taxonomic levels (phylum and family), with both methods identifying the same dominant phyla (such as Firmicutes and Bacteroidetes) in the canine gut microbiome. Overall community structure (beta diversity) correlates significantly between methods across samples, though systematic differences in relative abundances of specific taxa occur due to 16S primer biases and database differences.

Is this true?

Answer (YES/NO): NO